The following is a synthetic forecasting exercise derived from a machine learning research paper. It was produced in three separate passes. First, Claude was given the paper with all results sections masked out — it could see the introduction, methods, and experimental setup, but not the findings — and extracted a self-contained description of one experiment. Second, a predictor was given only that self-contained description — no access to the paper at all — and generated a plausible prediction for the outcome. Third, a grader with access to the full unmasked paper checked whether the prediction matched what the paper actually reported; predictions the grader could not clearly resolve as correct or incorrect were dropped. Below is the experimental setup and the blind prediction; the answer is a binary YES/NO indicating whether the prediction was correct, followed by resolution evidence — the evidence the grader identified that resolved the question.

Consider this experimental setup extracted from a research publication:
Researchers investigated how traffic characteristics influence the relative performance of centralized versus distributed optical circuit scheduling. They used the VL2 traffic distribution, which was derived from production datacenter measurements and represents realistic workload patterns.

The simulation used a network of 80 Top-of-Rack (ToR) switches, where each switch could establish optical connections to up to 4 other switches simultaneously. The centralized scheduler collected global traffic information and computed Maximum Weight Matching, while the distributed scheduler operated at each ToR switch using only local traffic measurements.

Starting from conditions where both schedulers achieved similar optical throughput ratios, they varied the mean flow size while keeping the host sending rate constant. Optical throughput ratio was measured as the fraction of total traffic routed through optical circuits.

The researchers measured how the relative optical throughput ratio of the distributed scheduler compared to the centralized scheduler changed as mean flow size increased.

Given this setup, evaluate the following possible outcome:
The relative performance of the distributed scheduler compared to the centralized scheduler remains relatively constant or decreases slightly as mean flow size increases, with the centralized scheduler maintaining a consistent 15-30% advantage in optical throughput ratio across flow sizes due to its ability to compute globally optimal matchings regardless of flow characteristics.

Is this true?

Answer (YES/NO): NO